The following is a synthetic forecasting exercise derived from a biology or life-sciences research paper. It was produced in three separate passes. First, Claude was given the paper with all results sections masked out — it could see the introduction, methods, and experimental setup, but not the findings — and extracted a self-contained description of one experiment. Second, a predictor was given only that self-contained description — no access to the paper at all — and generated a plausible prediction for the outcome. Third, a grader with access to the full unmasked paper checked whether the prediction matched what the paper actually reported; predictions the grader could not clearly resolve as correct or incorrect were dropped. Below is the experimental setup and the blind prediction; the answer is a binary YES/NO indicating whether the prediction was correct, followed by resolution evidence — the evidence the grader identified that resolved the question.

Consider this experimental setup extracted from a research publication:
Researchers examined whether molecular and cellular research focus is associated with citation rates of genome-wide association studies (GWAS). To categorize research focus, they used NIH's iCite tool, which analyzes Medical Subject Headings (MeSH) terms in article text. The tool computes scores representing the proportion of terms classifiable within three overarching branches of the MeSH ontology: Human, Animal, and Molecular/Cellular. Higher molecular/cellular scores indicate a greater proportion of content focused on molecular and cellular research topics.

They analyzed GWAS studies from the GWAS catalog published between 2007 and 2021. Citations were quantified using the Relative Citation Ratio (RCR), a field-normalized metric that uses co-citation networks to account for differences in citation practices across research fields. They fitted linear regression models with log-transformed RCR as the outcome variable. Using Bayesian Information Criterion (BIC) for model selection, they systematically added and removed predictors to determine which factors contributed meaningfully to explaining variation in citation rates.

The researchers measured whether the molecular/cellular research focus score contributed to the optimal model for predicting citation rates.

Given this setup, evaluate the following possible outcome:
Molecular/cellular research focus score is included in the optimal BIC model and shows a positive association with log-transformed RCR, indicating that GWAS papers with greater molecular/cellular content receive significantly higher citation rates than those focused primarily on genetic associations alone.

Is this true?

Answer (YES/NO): NO